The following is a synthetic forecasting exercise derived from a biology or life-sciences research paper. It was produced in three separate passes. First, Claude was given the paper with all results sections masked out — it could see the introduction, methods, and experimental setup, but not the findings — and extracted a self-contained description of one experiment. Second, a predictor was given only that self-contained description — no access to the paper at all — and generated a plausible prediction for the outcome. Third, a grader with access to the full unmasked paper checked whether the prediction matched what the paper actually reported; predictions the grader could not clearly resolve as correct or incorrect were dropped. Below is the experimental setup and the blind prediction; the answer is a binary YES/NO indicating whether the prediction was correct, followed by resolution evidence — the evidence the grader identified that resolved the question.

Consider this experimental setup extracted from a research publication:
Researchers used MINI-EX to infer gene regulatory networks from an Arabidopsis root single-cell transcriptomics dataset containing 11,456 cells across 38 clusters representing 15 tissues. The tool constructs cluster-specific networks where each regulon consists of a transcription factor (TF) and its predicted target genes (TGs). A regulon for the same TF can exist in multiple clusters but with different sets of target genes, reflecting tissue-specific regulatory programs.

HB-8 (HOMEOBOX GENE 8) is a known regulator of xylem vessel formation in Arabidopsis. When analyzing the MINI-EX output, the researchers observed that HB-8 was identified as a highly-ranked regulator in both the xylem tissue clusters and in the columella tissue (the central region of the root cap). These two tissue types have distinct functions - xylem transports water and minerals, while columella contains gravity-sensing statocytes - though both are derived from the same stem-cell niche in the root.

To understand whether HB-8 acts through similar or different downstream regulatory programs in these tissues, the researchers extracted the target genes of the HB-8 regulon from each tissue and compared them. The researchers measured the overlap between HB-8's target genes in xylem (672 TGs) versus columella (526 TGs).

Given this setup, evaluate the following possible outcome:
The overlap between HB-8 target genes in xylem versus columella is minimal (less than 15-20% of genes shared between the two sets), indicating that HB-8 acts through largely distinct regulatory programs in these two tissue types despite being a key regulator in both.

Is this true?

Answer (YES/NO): YES